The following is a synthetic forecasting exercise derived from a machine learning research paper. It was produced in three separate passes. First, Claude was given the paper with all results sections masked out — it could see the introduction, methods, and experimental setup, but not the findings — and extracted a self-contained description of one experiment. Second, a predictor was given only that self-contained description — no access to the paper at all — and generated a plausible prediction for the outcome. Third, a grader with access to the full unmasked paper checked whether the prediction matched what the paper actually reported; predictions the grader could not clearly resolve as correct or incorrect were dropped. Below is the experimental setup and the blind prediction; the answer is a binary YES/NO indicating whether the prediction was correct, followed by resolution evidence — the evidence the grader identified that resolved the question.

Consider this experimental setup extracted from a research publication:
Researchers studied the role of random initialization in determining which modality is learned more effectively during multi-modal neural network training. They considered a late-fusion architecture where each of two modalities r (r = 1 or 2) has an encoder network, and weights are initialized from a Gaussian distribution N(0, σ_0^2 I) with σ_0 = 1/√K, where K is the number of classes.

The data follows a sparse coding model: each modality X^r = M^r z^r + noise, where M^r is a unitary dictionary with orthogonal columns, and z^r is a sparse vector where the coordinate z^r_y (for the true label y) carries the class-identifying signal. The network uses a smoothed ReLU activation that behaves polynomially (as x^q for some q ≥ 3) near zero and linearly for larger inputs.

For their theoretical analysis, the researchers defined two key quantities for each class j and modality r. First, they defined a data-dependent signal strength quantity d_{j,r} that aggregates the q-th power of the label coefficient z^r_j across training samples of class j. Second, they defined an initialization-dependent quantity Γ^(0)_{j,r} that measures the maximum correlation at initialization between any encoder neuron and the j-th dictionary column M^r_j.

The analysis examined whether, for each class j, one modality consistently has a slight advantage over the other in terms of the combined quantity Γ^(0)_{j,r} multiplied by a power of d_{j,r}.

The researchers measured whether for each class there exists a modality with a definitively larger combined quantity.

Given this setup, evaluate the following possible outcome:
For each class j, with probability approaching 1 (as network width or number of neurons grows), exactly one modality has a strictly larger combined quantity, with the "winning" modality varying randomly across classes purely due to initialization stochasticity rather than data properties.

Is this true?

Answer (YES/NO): NO